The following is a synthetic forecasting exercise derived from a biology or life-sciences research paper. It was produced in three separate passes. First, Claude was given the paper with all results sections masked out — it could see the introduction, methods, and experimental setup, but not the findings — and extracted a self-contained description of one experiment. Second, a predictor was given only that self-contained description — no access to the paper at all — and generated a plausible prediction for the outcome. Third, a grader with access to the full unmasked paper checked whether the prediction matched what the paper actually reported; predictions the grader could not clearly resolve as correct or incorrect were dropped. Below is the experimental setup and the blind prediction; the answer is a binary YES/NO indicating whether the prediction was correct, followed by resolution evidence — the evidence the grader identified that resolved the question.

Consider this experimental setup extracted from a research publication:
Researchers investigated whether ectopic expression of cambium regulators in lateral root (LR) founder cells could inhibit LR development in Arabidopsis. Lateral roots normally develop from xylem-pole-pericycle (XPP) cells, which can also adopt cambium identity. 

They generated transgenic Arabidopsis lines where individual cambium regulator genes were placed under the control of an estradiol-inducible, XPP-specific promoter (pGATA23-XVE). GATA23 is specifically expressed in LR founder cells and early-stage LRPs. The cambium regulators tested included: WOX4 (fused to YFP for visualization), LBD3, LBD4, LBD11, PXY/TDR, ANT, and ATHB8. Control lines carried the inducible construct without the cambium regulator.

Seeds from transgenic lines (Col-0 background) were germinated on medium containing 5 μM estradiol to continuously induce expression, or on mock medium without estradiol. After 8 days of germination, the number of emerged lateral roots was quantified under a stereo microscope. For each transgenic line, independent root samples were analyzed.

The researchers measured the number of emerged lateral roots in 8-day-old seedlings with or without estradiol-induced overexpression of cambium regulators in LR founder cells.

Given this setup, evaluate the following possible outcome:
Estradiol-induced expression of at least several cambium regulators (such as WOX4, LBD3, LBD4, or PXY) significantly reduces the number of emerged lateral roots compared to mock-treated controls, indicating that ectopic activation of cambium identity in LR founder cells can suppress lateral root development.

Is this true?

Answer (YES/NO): YES